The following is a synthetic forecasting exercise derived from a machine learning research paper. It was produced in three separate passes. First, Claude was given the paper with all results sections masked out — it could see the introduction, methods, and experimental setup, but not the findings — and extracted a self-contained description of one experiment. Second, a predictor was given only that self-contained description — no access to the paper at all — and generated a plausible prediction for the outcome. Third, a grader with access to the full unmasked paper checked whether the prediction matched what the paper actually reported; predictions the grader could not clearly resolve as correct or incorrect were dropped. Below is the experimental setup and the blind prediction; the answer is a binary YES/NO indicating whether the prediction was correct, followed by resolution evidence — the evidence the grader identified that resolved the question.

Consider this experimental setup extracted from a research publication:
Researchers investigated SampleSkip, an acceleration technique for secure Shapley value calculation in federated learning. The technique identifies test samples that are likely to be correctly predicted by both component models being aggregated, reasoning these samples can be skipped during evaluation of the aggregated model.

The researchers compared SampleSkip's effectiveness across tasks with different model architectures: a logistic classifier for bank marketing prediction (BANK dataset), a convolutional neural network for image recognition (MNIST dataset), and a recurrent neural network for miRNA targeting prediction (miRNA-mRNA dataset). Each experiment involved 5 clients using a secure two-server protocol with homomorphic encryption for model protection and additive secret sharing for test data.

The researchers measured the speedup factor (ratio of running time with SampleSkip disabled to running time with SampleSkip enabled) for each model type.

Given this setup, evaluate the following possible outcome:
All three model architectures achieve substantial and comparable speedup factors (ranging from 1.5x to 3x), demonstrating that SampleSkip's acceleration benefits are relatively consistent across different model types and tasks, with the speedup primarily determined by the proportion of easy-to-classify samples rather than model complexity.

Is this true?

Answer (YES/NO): NO